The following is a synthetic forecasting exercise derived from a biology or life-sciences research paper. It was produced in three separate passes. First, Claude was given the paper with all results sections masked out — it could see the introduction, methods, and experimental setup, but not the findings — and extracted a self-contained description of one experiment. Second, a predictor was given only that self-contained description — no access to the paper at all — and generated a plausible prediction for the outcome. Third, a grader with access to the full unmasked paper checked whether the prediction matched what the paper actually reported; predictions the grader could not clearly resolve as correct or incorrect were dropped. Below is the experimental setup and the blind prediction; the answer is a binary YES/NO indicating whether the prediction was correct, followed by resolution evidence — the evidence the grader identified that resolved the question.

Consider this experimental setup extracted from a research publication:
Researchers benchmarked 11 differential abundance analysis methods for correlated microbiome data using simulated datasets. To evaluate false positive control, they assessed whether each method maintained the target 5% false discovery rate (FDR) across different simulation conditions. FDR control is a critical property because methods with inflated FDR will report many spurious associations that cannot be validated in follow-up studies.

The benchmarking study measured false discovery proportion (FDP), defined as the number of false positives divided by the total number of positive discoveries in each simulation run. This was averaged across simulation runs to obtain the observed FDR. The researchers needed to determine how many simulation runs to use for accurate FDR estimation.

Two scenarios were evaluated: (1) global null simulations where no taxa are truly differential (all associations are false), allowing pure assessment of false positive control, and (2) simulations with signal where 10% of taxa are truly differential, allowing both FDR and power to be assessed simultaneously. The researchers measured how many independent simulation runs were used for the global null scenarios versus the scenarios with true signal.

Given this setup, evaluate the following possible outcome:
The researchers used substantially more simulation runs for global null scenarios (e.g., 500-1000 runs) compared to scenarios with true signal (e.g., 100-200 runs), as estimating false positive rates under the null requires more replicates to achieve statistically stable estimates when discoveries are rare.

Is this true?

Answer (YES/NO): YES